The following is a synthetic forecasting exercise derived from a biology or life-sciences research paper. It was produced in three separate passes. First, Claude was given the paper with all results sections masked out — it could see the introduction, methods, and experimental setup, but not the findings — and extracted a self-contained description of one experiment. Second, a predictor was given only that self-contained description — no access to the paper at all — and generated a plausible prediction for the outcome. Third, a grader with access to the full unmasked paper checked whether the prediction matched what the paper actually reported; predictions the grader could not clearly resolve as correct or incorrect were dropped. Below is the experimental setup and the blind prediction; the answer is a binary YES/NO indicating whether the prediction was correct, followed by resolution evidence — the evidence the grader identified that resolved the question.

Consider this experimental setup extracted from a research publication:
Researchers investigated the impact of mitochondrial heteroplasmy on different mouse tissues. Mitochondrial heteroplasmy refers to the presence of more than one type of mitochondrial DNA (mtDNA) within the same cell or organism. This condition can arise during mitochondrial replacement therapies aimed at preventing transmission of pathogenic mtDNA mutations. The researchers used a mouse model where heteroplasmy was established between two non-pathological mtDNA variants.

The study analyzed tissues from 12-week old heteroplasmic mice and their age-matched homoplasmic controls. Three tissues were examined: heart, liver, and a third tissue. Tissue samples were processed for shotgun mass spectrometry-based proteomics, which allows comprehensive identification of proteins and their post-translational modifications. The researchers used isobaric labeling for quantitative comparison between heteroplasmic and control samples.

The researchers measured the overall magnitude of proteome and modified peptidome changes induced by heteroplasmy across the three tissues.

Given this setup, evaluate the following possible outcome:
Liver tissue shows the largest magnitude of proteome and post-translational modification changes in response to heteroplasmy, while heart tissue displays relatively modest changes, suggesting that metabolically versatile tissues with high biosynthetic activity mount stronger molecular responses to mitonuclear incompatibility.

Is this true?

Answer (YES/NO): NO